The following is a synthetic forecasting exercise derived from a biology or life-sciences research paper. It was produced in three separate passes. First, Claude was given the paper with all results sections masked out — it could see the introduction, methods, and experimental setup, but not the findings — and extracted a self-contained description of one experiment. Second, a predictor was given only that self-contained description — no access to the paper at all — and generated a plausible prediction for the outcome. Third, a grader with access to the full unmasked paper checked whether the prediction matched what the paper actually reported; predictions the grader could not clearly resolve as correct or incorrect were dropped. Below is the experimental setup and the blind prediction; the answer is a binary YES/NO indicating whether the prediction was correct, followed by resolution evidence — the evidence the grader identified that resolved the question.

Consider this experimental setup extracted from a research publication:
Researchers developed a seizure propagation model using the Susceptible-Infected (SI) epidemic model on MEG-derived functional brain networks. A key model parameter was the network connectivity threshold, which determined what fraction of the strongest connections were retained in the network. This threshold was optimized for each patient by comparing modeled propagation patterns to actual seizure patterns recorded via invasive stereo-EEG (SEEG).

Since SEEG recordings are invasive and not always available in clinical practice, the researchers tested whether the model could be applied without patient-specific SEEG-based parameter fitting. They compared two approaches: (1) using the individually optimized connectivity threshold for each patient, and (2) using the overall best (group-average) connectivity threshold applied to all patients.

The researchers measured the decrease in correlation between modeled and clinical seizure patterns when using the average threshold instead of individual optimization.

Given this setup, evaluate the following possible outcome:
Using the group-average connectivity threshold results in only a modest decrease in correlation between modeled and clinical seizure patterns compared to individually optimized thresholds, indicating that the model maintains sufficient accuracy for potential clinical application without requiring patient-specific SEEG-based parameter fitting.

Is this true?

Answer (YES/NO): YES